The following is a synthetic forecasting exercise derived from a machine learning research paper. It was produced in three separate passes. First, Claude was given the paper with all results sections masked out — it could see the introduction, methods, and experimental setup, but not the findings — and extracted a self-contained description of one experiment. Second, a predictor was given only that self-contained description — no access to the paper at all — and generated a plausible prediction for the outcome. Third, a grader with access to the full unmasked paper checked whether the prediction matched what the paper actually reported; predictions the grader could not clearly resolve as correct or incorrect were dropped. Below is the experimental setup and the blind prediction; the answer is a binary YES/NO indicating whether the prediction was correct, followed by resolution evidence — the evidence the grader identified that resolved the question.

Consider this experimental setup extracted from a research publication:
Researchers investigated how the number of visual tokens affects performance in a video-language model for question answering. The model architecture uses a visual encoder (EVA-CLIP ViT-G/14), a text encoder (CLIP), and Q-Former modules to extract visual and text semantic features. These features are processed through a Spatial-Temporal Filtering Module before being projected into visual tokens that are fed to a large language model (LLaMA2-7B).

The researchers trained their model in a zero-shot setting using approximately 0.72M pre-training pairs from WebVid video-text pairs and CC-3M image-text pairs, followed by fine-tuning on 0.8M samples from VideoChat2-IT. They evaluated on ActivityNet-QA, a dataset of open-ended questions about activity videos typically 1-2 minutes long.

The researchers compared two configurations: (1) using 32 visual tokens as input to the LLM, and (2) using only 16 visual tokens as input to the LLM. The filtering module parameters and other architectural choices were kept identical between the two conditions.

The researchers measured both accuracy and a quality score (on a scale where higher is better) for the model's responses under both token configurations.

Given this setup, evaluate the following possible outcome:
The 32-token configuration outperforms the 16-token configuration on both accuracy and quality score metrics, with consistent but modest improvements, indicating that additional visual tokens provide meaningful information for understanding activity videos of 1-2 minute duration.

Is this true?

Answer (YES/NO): YES